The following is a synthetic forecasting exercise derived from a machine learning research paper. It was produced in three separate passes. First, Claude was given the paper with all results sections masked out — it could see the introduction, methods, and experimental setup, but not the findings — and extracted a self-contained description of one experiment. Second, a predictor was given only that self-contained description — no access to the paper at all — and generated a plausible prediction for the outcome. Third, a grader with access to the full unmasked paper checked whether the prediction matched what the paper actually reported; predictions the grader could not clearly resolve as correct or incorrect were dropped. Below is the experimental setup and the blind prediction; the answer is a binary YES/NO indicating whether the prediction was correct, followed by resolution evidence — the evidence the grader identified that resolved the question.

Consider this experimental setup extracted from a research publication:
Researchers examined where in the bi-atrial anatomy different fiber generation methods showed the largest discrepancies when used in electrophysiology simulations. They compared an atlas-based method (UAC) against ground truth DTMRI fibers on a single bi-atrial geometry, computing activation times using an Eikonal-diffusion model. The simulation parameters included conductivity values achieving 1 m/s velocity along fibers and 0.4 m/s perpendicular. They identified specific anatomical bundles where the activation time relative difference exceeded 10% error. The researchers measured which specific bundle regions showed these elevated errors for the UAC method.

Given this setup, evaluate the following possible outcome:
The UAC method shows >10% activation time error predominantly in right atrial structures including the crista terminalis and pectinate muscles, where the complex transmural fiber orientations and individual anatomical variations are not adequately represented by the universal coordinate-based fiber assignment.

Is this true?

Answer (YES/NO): NO